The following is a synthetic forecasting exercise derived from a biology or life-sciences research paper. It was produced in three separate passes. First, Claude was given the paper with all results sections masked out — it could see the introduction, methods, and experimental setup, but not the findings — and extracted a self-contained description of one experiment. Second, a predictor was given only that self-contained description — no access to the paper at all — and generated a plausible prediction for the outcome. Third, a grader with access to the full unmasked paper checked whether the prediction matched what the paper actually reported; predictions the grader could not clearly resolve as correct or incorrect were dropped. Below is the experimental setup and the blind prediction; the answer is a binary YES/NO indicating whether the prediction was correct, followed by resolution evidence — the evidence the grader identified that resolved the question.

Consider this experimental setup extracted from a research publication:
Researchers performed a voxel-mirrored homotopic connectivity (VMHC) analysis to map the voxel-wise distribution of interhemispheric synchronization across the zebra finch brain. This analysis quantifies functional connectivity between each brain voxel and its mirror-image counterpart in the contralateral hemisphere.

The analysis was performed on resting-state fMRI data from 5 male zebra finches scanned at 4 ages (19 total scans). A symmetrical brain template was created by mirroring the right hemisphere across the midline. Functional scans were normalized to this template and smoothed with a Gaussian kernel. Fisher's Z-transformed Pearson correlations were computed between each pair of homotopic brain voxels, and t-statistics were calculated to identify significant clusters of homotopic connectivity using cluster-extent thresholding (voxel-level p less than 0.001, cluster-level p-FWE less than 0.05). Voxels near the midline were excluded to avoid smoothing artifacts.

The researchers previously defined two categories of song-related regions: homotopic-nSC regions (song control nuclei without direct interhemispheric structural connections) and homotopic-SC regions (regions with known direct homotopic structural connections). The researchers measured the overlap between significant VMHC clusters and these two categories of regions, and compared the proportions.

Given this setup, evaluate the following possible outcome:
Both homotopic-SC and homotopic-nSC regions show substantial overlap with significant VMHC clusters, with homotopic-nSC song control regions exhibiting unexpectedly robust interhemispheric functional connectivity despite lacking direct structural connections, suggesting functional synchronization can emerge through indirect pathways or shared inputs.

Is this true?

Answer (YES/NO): YES